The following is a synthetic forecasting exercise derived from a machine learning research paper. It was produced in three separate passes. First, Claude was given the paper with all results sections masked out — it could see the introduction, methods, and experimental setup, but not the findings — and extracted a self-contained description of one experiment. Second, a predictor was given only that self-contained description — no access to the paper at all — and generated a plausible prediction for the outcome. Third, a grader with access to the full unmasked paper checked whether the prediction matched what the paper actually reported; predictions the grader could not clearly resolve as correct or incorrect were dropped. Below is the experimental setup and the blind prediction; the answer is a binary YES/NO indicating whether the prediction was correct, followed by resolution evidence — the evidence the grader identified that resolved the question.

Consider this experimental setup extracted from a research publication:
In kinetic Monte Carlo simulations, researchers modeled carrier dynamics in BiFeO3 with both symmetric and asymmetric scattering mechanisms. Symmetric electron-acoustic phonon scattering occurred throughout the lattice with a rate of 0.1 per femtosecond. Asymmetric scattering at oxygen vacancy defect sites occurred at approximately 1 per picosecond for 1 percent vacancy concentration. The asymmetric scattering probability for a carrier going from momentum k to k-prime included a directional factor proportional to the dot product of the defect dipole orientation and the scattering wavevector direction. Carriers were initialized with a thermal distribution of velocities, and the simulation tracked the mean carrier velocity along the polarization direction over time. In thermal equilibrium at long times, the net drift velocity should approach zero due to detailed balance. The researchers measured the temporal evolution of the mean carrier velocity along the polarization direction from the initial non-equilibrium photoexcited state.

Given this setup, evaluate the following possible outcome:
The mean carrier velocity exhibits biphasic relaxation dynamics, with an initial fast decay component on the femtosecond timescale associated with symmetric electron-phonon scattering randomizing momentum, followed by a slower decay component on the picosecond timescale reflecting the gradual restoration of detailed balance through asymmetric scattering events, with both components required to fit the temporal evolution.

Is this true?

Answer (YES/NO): NO